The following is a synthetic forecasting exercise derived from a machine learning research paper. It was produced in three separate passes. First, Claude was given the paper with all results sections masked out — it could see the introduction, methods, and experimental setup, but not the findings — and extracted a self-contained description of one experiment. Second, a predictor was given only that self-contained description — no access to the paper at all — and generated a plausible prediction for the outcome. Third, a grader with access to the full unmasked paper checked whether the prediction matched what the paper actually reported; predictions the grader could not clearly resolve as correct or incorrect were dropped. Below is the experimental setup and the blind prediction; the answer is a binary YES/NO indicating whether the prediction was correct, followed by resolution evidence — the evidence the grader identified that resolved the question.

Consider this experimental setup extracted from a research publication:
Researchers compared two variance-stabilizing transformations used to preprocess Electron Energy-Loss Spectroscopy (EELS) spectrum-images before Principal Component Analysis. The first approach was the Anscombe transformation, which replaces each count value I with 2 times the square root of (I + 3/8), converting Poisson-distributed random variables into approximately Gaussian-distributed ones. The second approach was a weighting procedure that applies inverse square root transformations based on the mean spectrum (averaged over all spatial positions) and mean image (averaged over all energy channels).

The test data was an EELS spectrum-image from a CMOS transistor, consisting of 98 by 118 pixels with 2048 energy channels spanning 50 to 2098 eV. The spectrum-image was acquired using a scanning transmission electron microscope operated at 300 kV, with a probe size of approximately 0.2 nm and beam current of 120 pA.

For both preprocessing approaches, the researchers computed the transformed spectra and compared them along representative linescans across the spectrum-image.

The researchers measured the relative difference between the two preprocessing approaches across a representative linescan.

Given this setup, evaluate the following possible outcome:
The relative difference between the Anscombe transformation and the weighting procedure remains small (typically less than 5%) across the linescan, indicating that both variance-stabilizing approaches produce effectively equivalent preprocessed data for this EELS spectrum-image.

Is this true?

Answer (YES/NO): YES